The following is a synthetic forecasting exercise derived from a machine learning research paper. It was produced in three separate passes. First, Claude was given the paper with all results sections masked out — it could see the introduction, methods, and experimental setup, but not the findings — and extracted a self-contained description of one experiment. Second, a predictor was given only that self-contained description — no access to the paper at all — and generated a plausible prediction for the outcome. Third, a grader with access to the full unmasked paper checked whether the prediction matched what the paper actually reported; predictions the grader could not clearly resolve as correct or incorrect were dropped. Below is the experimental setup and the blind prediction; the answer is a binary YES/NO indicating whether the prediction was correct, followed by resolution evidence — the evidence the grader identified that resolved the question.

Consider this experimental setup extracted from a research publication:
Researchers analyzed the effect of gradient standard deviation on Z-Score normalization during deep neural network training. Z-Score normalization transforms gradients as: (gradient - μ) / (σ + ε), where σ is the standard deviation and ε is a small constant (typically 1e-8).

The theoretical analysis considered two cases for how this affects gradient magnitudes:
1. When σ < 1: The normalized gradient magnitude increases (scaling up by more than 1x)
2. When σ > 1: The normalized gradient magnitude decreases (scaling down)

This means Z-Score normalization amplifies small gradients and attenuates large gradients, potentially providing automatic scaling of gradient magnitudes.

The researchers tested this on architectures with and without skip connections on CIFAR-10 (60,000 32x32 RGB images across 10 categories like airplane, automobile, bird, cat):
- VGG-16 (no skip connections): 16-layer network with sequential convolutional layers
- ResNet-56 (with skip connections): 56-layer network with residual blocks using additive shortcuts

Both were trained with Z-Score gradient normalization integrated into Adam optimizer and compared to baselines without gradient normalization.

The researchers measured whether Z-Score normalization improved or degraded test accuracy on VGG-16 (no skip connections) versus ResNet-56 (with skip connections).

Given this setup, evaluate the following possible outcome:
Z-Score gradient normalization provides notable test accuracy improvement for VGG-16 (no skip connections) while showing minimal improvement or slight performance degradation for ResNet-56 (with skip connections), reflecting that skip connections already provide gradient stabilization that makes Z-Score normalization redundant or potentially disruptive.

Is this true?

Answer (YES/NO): NO